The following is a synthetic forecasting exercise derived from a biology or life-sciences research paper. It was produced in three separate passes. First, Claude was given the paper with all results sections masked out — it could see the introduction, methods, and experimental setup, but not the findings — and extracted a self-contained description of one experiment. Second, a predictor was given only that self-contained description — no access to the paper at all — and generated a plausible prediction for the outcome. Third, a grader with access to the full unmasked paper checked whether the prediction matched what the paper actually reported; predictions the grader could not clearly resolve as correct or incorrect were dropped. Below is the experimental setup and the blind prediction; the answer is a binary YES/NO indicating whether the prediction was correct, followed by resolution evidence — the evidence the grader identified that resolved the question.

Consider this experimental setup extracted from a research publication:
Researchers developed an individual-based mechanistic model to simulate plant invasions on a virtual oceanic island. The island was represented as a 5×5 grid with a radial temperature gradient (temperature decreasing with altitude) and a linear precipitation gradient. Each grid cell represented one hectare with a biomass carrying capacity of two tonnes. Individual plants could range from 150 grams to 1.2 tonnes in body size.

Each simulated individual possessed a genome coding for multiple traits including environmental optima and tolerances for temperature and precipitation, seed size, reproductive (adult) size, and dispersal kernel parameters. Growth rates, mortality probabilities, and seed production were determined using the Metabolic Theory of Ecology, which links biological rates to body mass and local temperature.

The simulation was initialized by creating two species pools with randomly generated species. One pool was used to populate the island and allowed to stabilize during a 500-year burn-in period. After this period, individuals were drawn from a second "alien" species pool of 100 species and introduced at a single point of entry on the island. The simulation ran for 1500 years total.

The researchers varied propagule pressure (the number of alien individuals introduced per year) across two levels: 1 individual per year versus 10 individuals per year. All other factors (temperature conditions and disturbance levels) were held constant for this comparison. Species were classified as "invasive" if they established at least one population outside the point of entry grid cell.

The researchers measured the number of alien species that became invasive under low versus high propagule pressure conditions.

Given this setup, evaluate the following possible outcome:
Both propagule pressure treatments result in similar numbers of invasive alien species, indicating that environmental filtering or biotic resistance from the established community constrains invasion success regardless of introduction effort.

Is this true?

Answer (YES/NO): NO